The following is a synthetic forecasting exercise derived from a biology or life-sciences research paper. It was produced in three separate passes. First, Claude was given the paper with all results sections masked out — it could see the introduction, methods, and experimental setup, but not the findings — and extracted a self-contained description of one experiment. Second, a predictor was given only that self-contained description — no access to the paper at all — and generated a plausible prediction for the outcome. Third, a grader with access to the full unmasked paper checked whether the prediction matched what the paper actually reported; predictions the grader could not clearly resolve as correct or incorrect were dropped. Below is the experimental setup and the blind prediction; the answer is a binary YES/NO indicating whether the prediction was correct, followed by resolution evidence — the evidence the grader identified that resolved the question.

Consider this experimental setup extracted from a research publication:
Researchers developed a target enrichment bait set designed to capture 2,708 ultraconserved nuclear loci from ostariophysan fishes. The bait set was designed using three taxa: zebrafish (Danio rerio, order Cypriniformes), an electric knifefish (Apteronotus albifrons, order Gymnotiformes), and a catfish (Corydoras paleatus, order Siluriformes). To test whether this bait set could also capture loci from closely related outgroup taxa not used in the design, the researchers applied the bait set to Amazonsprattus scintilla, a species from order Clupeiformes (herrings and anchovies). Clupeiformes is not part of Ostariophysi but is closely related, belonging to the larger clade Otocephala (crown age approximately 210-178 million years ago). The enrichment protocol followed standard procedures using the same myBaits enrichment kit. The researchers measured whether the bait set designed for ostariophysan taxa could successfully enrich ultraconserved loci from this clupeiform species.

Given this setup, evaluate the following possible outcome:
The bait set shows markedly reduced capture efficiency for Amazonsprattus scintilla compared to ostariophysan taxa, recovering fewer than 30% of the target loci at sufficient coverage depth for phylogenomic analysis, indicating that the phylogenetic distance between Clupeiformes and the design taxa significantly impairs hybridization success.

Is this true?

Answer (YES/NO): NO